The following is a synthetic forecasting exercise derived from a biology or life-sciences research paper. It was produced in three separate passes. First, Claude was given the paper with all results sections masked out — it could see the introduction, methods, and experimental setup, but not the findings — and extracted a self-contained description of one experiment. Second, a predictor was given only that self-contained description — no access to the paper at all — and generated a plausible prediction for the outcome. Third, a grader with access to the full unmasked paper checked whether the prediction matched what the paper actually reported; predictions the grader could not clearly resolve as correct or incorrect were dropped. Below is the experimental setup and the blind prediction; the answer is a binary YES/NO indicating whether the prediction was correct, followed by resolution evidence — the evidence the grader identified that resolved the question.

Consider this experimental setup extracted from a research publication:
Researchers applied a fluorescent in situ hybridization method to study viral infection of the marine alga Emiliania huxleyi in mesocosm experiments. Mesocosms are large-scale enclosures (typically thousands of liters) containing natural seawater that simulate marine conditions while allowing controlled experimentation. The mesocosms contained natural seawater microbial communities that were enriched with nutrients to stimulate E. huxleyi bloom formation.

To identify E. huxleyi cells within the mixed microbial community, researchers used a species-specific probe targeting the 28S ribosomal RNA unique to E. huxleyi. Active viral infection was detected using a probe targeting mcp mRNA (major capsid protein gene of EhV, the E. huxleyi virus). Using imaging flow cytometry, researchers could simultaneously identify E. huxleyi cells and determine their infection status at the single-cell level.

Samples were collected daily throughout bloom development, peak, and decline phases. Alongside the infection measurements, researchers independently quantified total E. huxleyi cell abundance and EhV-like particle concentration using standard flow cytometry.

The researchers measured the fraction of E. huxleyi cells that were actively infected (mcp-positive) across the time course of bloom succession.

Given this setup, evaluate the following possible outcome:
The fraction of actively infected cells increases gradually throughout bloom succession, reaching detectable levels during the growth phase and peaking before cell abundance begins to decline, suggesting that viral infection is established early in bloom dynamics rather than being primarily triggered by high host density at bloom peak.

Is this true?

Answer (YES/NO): NO